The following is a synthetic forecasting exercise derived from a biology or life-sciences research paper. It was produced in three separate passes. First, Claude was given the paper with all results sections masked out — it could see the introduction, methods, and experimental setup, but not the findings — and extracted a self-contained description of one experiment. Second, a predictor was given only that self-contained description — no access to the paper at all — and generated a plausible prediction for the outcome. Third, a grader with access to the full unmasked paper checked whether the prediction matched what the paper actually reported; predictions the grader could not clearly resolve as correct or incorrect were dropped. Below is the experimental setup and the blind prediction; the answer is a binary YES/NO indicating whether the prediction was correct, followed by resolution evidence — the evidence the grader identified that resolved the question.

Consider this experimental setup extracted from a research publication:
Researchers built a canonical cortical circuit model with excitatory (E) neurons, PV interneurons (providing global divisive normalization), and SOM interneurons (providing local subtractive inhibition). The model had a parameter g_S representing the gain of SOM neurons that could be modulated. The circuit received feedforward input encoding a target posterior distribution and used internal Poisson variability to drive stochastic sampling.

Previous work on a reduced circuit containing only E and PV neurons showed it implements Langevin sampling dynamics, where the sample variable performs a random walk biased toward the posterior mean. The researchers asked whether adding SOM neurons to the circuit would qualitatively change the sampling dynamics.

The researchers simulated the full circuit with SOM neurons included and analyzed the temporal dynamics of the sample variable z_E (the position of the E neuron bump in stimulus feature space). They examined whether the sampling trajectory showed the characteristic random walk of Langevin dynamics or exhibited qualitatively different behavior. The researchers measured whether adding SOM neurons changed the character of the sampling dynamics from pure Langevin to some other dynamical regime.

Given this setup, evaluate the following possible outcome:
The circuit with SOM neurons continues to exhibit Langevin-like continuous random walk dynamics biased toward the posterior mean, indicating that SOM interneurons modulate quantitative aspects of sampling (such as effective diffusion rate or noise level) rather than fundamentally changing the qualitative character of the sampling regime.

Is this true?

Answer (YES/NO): NO